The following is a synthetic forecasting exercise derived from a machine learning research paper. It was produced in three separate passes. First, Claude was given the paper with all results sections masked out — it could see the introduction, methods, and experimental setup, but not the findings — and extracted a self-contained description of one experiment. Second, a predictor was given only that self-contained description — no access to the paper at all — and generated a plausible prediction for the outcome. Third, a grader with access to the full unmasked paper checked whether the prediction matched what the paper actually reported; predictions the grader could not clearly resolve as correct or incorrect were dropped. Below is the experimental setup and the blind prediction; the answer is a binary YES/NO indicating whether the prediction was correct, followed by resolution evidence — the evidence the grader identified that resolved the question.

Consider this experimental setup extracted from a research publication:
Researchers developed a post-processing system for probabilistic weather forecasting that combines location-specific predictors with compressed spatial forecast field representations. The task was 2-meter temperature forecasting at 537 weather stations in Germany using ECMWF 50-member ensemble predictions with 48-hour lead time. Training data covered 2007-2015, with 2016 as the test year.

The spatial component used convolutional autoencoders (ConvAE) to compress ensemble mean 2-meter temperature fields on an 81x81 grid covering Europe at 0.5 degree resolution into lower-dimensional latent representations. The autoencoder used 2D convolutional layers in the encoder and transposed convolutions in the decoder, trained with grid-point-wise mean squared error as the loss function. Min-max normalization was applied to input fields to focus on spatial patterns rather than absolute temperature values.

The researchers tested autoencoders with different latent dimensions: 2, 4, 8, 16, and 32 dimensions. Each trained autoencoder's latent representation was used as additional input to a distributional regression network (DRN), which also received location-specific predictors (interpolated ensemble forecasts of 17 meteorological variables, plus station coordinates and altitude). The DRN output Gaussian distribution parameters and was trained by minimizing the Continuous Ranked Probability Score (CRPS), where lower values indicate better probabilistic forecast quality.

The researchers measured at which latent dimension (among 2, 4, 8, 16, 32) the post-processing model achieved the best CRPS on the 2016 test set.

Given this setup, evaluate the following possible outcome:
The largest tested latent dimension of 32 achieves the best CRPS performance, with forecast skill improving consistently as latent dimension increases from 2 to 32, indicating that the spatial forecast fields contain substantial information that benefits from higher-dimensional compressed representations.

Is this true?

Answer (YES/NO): NO